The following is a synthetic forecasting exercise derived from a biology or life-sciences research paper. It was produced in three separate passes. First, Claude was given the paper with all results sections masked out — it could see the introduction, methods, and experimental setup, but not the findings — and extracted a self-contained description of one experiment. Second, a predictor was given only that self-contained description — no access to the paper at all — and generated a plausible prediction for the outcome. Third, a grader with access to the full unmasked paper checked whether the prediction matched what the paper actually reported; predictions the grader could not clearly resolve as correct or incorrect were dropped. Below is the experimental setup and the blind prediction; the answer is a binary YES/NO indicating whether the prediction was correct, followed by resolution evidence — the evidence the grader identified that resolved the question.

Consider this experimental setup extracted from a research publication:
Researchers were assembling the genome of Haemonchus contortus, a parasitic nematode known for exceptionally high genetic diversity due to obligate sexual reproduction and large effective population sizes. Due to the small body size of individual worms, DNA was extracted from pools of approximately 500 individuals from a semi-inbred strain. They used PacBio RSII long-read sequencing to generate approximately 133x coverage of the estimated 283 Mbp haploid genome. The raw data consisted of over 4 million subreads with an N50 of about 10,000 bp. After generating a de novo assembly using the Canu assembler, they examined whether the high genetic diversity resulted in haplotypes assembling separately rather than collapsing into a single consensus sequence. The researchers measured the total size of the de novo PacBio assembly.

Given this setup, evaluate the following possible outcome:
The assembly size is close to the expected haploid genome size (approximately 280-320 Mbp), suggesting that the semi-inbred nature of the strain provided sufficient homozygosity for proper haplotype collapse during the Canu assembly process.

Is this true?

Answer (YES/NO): NO